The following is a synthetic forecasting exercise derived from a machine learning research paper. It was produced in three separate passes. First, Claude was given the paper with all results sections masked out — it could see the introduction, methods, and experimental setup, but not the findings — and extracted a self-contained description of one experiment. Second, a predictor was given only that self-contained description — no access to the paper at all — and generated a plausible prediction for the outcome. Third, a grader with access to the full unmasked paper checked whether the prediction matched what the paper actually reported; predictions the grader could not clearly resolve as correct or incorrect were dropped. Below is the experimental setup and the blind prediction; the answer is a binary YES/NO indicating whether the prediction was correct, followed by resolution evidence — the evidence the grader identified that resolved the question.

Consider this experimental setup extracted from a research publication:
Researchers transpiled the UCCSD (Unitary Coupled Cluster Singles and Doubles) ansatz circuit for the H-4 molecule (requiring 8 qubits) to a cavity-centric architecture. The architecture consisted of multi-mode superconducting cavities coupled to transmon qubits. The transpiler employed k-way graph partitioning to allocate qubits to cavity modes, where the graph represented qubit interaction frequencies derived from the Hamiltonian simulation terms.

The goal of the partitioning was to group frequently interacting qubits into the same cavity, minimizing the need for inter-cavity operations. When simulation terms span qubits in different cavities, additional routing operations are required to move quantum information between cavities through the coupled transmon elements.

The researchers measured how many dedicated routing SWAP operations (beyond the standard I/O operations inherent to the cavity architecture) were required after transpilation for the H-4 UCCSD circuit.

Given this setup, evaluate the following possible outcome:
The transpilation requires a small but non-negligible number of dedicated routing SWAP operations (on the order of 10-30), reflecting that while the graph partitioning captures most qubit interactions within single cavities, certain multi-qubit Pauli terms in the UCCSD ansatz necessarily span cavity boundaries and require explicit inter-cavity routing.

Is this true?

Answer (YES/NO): NO